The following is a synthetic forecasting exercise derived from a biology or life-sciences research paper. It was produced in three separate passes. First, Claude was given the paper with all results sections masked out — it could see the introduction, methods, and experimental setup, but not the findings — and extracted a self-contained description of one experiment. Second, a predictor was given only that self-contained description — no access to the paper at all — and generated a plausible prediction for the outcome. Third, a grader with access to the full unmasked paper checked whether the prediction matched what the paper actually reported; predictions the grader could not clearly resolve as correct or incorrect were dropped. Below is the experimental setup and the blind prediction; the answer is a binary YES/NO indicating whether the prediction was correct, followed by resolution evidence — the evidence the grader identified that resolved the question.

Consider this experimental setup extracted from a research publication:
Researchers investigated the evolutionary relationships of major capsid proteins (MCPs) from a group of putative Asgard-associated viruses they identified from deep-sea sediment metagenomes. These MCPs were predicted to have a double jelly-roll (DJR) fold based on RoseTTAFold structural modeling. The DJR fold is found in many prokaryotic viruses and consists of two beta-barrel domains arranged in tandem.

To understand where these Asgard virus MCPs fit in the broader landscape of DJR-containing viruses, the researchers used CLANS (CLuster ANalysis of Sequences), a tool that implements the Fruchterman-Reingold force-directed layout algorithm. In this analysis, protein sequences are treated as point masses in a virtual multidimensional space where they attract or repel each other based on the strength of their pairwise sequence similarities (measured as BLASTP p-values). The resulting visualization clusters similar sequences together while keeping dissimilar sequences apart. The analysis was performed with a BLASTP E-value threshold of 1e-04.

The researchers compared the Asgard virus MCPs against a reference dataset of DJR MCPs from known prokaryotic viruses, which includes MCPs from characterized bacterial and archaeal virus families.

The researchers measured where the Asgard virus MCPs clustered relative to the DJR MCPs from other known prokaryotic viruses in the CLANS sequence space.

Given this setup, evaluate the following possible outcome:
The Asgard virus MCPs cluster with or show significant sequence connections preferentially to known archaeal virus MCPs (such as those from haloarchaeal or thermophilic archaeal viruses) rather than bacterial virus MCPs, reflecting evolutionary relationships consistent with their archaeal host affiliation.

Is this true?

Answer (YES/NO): NO